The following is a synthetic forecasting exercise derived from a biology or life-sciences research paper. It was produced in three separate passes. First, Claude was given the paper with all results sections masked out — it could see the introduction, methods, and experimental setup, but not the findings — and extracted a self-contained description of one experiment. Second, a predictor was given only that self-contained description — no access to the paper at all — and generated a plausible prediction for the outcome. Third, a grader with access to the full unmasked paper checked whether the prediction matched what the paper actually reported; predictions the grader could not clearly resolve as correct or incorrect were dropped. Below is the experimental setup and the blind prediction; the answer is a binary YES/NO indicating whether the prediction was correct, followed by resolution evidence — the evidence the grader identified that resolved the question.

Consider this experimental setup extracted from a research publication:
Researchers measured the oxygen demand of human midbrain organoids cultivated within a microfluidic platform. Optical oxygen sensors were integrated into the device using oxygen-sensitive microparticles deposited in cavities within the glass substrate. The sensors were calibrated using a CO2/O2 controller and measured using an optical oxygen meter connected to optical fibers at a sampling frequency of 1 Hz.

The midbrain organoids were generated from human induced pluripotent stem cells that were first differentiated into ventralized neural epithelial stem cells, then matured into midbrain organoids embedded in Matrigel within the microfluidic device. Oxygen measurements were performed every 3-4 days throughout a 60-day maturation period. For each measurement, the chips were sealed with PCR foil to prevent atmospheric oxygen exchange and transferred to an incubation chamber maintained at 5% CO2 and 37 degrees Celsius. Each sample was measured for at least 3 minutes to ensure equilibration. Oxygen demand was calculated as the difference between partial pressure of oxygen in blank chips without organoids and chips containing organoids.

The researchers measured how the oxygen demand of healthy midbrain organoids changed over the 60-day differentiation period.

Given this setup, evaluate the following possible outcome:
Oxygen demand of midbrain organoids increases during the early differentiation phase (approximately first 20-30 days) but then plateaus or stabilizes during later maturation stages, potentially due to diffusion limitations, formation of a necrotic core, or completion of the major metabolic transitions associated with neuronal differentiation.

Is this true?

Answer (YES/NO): NO